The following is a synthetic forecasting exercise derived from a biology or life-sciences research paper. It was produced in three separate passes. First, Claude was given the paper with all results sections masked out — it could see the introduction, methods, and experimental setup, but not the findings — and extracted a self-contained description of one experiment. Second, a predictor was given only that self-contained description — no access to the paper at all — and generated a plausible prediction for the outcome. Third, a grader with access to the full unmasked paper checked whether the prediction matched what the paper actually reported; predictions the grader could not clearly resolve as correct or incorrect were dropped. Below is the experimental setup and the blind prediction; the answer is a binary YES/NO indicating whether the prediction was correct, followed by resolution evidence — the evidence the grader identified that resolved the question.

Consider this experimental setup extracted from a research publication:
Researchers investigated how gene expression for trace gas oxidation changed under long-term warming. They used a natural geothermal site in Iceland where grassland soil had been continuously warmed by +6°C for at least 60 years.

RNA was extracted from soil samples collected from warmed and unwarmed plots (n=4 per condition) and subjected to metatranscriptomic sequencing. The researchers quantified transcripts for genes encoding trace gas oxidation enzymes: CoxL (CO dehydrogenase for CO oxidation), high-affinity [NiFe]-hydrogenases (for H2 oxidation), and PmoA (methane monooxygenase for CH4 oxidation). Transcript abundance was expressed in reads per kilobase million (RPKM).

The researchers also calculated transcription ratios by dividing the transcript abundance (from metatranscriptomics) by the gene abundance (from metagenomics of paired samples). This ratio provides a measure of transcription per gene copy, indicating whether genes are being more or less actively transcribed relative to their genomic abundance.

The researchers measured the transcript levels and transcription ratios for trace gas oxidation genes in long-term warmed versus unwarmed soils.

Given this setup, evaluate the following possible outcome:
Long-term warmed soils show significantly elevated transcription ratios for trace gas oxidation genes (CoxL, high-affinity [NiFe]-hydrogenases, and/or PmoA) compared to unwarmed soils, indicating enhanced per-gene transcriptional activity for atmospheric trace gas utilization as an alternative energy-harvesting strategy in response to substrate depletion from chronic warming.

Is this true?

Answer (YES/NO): NO